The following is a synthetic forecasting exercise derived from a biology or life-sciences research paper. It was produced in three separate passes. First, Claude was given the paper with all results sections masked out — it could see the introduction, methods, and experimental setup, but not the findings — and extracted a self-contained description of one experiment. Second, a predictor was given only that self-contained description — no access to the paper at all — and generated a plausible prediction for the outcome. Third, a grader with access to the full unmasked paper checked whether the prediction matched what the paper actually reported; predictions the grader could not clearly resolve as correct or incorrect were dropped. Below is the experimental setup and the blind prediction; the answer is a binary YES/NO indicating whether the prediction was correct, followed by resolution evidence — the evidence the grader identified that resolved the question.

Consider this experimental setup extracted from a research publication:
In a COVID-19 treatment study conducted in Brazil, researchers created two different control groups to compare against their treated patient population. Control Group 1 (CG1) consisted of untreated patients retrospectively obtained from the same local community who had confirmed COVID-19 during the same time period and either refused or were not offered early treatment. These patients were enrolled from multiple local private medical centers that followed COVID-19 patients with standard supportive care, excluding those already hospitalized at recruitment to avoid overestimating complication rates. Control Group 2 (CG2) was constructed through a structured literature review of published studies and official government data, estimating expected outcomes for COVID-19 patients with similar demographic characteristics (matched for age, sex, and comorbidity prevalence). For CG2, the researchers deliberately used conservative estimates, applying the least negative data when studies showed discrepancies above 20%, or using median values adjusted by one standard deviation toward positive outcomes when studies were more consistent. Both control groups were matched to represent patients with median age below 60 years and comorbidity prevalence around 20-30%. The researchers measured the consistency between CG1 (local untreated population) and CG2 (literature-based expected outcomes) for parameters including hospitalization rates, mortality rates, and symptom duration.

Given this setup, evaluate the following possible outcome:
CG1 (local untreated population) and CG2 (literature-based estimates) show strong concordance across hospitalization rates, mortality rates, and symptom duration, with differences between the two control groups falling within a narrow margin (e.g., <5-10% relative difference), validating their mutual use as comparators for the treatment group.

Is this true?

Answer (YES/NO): YES